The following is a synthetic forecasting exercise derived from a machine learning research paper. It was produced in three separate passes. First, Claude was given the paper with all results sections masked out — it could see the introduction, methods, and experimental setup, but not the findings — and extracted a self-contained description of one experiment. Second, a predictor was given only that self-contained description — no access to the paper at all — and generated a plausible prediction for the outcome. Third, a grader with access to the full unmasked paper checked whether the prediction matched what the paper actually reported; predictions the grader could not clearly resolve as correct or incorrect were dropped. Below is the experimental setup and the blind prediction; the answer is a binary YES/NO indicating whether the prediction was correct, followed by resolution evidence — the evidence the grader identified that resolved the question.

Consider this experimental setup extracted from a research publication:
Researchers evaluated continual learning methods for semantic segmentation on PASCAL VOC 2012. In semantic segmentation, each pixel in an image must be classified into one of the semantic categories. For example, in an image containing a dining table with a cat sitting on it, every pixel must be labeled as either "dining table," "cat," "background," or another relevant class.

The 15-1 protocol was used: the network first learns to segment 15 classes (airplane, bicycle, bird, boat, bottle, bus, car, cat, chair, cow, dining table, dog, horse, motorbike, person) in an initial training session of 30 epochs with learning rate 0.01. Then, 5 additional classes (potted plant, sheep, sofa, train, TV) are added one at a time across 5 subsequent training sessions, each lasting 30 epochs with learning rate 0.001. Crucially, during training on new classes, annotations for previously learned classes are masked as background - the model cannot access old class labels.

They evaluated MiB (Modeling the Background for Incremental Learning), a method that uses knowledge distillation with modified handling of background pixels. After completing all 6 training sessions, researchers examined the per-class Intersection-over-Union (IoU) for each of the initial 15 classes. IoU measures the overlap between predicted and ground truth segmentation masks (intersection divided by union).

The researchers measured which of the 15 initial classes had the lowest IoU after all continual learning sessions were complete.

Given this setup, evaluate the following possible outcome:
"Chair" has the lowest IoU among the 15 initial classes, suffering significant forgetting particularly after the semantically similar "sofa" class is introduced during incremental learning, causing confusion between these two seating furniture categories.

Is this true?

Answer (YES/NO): YES